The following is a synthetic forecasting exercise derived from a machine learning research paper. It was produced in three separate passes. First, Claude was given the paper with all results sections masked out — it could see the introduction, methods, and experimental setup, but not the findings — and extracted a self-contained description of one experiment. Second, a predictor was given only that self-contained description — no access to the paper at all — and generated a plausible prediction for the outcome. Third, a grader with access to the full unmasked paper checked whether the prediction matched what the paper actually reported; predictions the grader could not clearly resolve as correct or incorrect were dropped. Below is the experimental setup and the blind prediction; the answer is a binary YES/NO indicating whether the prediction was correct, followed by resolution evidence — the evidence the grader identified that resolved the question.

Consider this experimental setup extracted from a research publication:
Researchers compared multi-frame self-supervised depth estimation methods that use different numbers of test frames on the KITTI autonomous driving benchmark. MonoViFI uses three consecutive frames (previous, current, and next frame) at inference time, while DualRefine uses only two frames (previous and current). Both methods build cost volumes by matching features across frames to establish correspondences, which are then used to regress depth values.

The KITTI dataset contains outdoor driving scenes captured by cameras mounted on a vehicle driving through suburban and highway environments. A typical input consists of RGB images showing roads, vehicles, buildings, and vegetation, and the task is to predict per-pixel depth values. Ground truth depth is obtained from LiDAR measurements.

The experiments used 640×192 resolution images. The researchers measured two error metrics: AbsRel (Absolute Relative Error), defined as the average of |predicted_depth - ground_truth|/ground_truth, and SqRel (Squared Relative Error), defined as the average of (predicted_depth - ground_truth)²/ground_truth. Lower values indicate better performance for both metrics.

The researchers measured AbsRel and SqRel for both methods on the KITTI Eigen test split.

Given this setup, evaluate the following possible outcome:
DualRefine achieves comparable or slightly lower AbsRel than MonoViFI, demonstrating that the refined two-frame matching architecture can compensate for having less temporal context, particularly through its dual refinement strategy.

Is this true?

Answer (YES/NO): YES